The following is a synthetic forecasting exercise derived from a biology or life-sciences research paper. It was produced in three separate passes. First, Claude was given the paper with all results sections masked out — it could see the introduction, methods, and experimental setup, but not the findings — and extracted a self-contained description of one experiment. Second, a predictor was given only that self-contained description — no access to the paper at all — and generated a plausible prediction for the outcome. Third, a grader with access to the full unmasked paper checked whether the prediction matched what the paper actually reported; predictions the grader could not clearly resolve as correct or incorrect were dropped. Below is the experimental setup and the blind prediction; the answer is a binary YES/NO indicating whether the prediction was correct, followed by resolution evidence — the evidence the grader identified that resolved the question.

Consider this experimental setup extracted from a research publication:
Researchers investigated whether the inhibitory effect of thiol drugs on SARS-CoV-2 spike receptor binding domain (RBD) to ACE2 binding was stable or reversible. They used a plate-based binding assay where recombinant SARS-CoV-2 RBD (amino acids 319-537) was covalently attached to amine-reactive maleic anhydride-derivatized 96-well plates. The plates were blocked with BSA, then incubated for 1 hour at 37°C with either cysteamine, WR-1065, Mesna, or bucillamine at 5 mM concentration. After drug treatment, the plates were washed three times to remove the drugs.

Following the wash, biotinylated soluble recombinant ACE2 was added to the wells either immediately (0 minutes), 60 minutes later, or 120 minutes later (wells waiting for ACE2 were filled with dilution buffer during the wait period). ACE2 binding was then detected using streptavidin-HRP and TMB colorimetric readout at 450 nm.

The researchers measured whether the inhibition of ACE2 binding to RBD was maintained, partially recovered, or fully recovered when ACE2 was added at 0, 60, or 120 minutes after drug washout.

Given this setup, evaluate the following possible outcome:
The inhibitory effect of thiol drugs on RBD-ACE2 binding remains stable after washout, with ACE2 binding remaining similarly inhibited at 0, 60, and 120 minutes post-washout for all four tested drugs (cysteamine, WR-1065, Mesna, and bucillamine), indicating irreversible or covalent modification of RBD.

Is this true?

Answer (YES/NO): YES